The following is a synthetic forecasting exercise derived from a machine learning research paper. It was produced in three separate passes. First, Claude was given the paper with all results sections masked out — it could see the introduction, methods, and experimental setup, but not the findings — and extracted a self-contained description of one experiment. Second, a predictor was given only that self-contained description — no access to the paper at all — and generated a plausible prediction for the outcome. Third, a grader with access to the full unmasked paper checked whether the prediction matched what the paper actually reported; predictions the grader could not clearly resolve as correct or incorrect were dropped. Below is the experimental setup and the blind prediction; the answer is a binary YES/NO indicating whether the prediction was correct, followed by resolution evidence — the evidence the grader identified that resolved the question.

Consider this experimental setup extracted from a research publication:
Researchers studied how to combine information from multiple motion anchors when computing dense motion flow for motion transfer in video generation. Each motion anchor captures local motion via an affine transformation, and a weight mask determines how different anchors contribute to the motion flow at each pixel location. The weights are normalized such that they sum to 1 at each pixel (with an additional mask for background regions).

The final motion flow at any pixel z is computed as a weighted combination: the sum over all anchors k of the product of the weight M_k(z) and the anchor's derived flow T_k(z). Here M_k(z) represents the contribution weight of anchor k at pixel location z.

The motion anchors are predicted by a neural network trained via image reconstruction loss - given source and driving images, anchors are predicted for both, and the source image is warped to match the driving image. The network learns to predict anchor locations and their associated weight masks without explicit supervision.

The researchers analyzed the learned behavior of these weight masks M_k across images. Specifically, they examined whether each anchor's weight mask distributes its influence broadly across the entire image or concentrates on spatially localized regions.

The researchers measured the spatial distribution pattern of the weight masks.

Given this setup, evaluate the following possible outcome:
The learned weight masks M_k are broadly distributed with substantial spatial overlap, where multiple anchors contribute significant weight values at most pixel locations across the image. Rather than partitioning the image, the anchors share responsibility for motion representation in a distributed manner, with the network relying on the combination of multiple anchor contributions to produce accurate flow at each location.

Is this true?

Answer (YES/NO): NO